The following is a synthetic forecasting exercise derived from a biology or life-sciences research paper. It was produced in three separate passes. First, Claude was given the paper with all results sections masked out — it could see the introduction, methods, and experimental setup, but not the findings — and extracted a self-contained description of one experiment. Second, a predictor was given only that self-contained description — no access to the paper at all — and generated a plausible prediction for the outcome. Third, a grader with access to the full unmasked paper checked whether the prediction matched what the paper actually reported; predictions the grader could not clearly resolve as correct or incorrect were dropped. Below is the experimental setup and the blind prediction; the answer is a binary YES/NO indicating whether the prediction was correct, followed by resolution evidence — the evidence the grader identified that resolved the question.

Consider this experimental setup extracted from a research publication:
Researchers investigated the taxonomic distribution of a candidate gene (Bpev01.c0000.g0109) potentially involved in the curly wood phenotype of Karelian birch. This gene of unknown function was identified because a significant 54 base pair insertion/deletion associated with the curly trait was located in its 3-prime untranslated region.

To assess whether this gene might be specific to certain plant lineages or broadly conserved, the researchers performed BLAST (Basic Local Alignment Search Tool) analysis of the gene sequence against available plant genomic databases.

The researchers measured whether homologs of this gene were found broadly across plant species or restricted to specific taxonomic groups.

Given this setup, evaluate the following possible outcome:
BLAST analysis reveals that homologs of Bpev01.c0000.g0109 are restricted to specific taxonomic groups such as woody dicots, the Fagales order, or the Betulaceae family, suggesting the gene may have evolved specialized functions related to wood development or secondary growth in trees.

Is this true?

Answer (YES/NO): YES